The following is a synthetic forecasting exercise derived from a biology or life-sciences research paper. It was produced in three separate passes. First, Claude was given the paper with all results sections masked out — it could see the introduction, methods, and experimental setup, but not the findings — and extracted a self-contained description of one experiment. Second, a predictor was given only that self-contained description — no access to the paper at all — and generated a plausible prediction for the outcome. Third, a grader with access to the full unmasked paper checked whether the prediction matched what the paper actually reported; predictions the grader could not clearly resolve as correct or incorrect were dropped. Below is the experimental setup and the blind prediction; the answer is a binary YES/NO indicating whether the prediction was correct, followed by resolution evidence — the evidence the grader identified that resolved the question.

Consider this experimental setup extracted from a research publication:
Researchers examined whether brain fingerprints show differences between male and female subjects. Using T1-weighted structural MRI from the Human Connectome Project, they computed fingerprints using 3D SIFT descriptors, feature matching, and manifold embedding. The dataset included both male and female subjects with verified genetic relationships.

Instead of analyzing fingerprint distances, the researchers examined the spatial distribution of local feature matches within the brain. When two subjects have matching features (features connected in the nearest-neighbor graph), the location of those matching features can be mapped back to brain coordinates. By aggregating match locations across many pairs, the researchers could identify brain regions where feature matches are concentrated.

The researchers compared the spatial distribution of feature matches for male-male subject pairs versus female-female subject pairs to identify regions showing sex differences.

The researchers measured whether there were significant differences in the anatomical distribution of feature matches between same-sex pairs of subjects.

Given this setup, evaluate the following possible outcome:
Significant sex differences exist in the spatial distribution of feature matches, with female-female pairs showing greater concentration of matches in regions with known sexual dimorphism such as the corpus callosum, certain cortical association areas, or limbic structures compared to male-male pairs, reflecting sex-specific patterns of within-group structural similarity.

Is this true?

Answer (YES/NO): NO